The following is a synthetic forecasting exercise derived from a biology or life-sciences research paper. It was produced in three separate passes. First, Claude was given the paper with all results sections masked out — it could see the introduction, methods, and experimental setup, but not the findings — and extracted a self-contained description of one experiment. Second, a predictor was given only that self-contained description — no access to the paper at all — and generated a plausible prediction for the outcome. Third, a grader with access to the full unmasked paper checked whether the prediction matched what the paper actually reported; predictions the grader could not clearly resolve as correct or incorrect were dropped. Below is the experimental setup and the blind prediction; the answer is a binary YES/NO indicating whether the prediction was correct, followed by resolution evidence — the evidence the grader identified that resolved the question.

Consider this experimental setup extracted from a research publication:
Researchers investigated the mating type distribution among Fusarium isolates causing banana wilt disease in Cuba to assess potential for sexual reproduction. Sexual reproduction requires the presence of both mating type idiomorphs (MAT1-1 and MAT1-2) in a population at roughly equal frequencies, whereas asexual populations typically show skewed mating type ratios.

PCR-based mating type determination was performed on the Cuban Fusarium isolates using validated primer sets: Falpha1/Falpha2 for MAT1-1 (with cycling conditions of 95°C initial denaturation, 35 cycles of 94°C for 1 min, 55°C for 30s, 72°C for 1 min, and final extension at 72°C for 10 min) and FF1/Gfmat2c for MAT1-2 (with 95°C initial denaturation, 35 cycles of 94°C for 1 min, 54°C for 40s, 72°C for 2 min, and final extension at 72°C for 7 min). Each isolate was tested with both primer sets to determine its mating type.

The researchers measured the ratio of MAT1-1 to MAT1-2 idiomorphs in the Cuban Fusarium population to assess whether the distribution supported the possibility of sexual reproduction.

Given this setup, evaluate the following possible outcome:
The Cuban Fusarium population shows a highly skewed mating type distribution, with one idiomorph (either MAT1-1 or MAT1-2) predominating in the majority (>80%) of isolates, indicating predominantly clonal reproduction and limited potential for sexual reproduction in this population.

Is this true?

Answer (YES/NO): YES